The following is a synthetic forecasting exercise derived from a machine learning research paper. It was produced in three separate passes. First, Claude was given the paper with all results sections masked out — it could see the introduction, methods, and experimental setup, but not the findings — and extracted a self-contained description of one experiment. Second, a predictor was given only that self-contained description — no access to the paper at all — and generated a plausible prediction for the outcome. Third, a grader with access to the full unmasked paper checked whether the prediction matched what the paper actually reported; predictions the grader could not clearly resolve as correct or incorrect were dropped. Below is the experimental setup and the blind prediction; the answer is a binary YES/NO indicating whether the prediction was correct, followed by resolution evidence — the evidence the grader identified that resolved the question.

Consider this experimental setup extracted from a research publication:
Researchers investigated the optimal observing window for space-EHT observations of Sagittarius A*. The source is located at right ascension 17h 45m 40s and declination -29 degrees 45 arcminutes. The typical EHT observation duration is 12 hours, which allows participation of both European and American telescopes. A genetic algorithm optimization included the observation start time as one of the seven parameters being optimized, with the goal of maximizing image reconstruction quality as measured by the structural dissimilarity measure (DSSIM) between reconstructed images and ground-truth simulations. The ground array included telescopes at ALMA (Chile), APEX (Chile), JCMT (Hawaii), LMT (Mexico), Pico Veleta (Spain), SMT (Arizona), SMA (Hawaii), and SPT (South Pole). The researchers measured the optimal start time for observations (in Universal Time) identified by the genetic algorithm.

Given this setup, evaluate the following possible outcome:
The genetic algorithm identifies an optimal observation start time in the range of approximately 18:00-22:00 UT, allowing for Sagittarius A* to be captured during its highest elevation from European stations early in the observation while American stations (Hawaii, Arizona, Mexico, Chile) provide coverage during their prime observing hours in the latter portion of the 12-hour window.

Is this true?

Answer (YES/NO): NO